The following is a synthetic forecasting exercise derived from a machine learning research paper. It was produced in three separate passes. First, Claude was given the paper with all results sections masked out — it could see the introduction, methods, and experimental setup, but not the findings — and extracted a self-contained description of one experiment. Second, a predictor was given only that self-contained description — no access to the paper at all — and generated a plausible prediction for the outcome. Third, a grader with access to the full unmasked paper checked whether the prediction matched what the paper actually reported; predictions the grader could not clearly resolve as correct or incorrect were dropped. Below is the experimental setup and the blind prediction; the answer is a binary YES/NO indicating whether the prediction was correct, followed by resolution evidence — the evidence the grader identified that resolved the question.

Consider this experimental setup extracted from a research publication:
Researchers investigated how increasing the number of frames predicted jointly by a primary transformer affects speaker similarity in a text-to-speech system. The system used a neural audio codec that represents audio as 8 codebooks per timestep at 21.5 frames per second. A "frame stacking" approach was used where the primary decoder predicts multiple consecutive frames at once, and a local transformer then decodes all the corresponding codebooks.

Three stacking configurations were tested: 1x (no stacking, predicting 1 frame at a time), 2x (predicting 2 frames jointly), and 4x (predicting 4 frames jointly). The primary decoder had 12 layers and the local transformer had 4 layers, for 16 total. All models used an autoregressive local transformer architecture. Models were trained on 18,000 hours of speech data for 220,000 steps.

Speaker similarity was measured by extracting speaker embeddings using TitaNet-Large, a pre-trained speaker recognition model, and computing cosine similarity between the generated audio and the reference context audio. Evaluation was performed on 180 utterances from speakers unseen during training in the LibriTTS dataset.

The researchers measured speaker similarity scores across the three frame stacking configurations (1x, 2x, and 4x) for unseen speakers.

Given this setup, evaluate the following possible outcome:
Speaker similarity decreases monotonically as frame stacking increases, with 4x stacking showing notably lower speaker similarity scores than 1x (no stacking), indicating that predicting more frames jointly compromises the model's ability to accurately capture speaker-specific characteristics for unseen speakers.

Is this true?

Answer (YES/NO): YES